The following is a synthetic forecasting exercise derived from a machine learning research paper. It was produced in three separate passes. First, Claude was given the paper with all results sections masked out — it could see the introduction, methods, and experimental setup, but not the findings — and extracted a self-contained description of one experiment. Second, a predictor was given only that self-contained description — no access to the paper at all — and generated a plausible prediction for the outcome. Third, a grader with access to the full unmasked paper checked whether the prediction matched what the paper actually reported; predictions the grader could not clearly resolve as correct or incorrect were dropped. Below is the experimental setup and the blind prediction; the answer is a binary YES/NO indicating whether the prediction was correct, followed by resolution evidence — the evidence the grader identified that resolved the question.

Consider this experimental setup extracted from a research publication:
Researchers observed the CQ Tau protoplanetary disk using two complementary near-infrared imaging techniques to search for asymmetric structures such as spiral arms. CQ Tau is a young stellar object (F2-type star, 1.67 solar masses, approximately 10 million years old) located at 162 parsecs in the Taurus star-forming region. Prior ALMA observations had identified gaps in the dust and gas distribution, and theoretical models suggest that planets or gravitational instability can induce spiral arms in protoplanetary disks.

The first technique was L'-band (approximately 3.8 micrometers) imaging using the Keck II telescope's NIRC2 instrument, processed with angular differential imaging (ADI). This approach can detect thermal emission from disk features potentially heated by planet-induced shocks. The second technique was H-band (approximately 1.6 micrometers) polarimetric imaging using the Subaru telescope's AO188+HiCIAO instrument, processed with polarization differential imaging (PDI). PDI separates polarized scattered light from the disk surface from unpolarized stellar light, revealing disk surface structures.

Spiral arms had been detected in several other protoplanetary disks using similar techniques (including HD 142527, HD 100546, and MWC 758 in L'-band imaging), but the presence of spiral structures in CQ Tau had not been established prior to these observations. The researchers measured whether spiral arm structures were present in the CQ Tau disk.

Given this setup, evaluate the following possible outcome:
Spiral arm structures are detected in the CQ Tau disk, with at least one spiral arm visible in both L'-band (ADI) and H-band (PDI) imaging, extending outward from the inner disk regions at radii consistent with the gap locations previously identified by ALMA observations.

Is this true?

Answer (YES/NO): NO